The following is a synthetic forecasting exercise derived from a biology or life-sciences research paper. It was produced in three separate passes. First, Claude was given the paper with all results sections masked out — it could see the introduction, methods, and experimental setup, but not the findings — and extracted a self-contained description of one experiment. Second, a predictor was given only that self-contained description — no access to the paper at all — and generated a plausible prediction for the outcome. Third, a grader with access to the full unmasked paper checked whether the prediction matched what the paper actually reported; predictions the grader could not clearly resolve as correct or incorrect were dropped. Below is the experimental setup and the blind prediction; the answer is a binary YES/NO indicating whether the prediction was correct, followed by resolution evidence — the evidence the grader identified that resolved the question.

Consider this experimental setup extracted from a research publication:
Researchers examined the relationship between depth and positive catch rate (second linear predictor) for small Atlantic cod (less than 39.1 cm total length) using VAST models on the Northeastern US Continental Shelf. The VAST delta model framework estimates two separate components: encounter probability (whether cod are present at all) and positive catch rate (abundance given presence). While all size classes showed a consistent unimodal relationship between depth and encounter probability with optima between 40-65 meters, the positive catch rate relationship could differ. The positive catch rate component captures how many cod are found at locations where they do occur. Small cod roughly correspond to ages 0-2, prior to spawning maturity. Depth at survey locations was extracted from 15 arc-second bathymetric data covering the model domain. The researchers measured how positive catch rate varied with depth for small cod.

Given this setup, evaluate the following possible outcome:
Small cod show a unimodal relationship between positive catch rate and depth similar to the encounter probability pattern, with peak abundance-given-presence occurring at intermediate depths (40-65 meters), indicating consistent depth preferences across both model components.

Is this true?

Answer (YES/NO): NO